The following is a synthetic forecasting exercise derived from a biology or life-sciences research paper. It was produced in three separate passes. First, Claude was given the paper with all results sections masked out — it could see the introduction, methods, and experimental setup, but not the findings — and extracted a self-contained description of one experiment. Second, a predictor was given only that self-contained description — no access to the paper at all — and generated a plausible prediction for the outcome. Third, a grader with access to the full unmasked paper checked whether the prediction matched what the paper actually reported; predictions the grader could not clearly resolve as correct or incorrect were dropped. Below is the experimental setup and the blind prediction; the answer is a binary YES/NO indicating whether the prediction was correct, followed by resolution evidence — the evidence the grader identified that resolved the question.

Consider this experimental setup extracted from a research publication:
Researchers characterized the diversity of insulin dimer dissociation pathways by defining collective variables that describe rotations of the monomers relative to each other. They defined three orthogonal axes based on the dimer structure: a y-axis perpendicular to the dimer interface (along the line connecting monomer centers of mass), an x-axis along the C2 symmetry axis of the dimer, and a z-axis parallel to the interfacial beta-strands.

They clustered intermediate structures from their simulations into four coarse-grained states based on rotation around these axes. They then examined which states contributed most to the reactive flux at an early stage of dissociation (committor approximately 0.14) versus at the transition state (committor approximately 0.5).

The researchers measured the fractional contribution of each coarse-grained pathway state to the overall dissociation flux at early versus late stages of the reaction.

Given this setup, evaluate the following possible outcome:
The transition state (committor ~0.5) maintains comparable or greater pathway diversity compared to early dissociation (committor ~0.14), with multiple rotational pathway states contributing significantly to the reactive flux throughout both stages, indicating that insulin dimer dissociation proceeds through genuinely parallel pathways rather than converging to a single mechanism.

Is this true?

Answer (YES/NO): YES